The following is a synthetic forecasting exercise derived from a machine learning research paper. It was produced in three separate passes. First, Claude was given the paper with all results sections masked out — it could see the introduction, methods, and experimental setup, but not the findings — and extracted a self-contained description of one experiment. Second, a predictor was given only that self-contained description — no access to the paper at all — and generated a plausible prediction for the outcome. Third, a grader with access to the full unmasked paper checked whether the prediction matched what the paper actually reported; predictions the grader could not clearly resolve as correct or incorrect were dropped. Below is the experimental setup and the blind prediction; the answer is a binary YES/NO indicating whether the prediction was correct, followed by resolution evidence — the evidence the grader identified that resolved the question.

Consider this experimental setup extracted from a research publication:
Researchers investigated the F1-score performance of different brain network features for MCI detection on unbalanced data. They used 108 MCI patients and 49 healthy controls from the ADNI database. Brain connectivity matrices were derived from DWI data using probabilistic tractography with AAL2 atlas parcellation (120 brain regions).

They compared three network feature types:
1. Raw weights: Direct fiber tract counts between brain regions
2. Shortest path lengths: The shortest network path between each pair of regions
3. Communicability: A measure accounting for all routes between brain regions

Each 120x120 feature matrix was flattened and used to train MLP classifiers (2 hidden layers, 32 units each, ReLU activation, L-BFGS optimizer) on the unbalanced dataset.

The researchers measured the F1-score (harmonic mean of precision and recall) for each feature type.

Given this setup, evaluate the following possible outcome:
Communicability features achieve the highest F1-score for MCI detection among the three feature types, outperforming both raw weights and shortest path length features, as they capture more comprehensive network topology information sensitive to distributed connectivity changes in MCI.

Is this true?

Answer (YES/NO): NO